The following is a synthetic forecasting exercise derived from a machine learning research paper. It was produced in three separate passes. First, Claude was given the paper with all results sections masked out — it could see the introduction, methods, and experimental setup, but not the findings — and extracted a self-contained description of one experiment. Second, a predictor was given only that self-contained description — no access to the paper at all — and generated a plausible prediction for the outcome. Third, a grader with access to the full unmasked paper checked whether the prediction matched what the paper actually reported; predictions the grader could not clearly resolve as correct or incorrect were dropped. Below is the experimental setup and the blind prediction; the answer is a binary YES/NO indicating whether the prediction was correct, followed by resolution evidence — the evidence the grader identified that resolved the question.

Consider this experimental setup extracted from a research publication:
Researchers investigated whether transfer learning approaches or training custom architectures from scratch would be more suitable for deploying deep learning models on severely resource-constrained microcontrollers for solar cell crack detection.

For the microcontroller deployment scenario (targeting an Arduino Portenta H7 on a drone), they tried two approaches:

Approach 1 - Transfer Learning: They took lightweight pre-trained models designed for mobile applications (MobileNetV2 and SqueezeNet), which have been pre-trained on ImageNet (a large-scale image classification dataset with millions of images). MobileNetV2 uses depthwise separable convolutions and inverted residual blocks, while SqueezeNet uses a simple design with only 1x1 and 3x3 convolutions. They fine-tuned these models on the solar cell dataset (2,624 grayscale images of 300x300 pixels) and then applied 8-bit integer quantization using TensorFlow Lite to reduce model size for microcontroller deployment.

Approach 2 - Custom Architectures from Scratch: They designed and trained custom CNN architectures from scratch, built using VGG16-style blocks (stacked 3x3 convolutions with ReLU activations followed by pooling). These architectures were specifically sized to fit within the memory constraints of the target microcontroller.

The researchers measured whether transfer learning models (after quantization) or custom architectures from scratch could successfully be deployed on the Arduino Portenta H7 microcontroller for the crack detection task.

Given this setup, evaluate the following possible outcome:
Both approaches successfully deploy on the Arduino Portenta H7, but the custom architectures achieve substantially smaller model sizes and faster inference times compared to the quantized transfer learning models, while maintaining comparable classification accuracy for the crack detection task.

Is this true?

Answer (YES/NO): NO